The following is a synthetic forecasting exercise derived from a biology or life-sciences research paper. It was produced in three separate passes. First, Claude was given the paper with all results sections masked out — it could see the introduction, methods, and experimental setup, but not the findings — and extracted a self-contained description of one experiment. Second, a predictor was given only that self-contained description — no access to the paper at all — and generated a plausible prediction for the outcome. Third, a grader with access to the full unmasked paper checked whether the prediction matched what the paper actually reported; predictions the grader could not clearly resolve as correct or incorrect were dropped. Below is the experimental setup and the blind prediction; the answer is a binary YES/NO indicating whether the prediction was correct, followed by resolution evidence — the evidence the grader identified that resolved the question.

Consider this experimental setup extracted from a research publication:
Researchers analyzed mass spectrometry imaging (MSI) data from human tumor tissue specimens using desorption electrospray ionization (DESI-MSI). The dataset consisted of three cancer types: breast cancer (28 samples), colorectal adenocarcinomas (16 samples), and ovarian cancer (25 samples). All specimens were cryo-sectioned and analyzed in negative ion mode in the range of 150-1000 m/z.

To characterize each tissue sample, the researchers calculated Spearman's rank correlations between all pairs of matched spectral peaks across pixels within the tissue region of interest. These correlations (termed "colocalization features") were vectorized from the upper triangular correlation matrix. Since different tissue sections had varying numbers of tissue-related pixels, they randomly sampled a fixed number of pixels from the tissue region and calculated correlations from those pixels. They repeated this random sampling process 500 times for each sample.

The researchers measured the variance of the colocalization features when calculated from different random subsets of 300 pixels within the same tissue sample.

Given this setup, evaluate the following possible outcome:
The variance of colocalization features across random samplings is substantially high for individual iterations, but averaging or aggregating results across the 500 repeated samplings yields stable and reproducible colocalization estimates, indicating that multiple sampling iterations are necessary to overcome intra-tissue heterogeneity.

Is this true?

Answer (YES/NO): NO